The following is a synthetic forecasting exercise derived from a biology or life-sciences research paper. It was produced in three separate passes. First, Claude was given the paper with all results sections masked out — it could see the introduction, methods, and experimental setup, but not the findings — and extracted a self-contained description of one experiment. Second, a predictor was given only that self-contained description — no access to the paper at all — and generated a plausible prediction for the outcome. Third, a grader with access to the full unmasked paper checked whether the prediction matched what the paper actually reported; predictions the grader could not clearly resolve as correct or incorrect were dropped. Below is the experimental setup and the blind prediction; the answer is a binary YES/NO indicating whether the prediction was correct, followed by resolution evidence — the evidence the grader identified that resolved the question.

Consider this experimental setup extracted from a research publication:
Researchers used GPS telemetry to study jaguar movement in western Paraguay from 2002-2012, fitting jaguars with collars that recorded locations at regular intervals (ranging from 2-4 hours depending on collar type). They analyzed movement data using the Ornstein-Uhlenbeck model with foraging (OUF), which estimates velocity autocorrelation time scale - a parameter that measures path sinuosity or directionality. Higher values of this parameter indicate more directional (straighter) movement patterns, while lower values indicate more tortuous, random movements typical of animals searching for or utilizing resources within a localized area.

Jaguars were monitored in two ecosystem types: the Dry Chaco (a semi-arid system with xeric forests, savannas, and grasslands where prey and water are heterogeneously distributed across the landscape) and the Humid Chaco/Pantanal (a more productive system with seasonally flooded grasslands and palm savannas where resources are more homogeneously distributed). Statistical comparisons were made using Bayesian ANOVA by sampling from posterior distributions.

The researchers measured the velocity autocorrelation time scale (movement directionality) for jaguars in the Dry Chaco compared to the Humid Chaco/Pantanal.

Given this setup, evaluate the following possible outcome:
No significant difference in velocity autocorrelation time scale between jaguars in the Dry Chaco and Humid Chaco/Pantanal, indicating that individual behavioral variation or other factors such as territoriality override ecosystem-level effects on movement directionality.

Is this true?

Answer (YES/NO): NO